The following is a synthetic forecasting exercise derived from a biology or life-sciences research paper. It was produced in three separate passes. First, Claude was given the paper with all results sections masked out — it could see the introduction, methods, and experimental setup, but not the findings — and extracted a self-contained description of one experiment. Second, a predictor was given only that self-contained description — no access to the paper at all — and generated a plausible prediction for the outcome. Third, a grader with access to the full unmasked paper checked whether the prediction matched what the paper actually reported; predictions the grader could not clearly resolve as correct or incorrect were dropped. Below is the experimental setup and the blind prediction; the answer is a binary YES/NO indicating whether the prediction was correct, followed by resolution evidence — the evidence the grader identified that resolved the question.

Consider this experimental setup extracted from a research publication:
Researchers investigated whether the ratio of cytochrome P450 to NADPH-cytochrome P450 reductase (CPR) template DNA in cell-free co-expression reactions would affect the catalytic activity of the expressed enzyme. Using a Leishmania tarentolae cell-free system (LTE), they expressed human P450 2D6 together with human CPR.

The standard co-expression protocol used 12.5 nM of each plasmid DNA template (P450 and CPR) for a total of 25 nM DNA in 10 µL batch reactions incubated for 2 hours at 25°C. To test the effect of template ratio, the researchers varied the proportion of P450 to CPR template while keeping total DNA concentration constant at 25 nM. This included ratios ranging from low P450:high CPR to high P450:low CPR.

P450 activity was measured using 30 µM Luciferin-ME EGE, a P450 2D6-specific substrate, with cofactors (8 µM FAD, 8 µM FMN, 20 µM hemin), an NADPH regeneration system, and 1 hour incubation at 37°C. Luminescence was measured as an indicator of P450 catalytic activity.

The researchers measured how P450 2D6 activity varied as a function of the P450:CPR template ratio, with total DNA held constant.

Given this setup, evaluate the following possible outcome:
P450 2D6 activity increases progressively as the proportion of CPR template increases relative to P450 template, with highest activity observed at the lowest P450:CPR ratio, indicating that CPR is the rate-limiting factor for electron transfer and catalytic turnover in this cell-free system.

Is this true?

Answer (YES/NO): NO